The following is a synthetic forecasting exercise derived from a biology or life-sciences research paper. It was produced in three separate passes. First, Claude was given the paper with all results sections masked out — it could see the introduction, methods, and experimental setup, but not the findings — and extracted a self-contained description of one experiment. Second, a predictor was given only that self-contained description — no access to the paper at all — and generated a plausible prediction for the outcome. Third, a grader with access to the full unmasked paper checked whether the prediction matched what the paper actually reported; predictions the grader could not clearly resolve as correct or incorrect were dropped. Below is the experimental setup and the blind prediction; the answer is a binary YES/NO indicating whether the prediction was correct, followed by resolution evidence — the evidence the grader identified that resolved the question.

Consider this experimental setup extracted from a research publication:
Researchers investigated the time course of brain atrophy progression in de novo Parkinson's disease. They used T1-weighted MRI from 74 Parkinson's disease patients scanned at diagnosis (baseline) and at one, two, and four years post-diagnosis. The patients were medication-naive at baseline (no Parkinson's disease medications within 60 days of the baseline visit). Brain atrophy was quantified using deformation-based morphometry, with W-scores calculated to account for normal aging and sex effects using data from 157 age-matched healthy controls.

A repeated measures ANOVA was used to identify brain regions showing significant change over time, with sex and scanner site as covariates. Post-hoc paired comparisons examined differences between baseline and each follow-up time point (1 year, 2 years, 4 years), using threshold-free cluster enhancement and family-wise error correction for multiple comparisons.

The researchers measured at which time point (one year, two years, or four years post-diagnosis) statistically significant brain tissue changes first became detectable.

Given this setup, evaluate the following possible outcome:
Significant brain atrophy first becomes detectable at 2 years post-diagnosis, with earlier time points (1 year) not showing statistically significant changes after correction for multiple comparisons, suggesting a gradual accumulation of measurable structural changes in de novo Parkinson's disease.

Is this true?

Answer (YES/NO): YES